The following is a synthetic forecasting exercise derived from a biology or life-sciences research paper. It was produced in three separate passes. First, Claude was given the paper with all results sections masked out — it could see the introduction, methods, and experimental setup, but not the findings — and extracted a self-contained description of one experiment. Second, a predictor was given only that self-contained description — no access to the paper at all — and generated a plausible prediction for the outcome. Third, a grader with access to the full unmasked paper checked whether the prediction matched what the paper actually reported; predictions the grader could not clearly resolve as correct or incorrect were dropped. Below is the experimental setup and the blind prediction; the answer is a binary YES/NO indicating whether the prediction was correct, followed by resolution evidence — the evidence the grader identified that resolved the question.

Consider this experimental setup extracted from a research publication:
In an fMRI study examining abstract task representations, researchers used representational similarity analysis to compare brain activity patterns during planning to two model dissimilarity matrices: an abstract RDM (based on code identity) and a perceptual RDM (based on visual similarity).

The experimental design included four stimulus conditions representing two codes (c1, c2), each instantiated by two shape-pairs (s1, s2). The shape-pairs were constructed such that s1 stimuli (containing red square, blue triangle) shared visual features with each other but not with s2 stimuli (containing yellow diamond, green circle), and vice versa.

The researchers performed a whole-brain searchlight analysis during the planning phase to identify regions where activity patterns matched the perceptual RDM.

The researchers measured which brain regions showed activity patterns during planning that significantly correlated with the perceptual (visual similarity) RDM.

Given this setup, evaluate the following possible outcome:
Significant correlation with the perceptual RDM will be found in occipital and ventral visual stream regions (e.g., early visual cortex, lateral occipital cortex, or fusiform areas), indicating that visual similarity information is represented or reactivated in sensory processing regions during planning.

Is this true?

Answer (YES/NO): YES